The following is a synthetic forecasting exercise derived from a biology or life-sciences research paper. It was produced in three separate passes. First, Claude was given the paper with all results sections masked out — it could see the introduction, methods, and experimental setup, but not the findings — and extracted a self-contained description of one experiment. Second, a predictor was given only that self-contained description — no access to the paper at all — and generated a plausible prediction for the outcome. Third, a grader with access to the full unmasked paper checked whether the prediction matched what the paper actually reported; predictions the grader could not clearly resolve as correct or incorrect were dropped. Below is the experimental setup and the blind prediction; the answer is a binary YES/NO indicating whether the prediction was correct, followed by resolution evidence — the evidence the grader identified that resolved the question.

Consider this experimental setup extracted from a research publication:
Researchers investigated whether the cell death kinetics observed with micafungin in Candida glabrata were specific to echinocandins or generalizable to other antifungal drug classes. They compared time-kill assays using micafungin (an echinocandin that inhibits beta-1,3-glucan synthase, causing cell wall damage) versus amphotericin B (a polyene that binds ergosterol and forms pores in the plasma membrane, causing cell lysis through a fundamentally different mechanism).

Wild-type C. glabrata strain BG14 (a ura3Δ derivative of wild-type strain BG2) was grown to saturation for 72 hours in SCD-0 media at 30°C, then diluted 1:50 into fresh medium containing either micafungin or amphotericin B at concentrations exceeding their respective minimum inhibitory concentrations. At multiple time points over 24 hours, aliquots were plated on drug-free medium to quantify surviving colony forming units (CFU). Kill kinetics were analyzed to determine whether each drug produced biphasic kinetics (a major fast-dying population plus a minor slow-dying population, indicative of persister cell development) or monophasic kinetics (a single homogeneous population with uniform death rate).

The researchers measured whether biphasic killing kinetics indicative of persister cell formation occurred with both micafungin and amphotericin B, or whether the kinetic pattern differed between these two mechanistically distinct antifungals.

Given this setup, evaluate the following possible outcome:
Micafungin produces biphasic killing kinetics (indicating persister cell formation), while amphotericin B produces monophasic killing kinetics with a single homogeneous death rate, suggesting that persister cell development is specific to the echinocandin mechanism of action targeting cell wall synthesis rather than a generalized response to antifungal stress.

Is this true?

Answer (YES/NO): NO